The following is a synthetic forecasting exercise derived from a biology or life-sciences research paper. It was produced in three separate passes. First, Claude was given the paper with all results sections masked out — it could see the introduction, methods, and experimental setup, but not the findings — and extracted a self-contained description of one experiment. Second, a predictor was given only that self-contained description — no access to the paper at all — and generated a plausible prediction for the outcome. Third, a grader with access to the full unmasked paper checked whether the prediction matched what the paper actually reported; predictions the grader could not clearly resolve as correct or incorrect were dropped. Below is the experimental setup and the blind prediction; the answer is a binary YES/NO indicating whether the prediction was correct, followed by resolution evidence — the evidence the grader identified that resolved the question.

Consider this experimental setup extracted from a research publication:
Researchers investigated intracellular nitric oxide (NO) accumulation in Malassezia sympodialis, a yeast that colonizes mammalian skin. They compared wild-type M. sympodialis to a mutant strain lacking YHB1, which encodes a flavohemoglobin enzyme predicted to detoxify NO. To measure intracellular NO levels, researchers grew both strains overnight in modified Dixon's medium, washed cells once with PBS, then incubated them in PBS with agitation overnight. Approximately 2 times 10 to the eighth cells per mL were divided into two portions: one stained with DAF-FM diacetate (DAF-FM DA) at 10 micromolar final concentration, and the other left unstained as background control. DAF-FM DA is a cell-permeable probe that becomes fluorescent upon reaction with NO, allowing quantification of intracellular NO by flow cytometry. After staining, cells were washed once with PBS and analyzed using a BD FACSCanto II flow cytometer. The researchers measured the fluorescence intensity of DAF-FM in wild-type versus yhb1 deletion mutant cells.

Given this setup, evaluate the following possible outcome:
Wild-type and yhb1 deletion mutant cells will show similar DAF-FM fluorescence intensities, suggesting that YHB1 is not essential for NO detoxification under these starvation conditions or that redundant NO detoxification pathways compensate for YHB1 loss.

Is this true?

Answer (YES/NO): NO